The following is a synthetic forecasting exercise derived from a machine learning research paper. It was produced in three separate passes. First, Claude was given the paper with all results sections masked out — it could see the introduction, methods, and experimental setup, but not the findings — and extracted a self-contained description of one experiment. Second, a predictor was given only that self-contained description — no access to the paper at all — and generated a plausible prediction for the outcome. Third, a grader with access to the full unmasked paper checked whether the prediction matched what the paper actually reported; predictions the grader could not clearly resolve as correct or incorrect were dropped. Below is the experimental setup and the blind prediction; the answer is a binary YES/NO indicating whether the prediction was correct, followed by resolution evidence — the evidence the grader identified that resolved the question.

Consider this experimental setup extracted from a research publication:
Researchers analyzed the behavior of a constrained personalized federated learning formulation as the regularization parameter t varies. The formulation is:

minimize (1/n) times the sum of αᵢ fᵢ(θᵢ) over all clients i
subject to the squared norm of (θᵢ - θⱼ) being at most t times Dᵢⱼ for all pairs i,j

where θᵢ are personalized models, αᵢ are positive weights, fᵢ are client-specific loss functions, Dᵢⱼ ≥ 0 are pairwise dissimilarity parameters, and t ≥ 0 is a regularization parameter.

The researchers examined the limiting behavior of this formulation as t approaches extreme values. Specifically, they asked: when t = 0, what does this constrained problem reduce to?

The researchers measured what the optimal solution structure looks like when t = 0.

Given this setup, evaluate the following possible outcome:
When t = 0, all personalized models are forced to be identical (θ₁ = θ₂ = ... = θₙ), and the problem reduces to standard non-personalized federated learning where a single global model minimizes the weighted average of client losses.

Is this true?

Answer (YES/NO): YES